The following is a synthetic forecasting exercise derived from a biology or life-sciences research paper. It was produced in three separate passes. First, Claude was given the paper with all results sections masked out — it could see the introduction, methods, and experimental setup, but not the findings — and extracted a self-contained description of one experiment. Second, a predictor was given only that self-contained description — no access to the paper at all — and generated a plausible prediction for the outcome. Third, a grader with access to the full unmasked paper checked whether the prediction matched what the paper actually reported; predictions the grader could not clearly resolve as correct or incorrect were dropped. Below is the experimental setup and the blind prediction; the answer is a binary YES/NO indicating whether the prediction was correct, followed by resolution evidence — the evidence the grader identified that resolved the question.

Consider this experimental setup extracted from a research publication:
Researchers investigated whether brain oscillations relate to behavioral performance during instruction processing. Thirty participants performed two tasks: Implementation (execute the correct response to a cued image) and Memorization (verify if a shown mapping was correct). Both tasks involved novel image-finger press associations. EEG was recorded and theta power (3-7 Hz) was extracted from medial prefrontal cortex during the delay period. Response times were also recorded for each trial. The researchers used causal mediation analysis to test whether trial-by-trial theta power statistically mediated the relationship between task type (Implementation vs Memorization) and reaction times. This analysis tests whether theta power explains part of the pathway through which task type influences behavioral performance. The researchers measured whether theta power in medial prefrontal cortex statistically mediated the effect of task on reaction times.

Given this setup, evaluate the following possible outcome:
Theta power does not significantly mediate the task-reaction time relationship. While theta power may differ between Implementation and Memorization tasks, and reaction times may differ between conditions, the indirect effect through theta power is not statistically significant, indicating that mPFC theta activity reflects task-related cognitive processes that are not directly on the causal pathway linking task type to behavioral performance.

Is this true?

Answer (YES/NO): NO